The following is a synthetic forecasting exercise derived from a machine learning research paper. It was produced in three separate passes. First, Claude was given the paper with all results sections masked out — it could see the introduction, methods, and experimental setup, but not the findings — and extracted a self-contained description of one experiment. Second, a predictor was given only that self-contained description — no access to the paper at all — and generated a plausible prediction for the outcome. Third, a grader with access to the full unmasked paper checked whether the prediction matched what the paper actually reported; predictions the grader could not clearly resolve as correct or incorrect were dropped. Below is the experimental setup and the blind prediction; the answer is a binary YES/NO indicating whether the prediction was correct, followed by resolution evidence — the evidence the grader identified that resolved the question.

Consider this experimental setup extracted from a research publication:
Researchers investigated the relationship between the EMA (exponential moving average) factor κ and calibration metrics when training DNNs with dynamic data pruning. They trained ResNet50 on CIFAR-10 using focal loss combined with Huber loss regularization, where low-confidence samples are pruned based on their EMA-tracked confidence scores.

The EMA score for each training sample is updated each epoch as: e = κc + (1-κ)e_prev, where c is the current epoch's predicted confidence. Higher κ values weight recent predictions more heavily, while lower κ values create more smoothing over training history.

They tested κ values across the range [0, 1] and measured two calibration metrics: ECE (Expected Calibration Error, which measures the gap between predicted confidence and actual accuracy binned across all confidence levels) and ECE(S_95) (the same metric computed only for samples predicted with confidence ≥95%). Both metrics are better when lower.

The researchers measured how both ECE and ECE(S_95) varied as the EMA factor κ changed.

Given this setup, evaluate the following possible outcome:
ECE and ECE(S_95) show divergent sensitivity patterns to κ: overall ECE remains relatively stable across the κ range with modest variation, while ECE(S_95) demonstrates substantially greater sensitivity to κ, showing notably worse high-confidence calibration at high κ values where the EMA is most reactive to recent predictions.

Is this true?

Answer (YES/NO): NO